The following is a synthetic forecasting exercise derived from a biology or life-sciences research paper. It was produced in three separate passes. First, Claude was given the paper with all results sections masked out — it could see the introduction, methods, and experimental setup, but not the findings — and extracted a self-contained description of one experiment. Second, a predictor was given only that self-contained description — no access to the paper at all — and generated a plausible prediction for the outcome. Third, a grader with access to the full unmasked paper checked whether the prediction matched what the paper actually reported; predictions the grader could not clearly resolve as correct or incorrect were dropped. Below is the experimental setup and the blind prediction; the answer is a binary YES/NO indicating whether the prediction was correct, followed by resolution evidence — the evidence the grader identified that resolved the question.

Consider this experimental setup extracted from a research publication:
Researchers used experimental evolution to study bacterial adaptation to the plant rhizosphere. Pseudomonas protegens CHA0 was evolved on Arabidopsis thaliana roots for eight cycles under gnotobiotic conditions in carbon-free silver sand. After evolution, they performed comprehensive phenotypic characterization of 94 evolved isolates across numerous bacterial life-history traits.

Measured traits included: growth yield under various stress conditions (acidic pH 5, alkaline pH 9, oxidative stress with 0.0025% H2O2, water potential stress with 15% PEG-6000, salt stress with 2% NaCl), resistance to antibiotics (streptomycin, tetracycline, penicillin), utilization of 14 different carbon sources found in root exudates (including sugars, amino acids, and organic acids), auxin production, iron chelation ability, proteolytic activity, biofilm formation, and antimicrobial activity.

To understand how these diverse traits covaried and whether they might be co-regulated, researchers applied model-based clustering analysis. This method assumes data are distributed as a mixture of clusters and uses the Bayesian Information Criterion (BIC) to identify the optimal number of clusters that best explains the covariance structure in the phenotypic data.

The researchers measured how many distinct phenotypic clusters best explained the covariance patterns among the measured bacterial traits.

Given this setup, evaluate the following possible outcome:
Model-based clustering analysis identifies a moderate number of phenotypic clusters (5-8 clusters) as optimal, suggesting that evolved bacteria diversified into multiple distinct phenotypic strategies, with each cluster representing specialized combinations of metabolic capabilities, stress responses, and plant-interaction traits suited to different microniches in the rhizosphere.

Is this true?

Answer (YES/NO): NO